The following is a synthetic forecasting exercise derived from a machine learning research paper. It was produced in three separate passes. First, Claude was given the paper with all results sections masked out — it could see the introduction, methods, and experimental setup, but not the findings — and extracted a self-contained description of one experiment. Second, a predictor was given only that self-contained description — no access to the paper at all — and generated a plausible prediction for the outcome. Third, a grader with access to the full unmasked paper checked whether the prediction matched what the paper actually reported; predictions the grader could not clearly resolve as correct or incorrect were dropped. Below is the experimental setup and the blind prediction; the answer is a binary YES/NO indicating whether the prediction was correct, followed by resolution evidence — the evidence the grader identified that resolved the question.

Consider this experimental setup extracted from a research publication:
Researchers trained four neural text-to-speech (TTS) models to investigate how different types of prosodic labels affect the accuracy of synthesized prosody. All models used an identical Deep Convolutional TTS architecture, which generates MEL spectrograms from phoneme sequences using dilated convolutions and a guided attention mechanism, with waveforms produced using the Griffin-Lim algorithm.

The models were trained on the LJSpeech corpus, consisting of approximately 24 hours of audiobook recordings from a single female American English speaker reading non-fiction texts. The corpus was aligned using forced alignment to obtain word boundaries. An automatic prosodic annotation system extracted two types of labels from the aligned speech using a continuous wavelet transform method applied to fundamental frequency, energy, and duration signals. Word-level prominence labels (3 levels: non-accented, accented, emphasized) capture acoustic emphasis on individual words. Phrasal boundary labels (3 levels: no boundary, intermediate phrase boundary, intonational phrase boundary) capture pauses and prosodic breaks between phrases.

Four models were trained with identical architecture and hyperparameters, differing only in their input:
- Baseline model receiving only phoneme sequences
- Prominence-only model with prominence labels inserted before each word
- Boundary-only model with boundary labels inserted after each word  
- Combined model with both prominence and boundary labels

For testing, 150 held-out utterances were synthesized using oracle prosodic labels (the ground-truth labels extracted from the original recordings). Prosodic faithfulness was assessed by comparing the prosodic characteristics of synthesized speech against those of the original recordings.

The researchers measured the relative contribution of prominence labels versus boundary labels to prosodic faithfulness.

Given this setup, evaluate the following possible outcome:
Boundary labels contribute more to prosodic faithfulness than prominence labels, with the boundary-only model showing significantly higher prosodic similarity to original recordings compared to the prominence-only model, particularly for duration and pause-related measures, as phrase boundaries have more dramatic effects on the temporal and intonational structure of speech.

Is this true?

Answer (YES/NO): NO